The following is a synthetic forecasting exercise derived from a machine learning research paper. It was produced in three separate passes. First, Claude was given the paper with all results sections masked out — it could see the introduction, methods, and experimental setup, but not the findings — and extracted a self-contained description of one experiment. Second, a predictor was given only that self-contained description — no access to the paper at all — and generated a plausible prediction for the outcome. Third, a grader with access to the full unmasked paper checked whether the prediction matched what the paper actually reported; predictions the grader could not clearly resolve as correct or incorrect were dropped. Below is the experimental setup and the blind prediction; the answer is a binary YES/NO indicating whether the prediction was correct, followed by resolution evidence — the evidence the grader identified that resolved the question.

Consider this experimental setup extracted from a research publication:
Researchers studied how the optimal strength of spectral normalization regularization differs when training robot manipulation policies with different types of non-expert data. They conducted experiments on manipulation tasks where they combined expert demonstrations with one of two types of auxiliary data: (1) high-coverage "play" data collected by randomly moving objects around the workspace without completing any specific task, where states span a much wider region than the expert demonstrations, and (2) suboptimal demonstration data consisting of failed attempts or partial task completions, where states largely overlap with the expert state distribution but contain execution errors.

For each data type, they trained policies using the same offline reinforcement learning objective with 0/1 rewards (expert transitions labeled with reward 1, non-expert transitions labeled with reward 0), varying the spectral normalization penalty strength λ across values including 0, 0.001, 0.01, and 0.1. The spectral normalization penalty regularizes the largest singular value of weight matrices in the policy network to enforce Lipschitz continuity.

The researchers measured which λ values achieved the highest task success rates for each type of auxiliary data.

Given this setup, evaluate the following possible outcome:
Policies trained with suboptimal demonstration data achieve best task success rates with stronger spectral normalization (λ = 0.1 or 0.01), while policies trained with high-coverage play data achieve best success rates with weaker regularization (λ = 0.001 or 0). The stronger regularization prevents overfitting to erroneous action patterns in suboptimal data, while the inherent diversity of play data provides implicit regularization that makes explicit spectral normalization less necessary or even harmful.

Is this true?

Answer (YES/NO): NO